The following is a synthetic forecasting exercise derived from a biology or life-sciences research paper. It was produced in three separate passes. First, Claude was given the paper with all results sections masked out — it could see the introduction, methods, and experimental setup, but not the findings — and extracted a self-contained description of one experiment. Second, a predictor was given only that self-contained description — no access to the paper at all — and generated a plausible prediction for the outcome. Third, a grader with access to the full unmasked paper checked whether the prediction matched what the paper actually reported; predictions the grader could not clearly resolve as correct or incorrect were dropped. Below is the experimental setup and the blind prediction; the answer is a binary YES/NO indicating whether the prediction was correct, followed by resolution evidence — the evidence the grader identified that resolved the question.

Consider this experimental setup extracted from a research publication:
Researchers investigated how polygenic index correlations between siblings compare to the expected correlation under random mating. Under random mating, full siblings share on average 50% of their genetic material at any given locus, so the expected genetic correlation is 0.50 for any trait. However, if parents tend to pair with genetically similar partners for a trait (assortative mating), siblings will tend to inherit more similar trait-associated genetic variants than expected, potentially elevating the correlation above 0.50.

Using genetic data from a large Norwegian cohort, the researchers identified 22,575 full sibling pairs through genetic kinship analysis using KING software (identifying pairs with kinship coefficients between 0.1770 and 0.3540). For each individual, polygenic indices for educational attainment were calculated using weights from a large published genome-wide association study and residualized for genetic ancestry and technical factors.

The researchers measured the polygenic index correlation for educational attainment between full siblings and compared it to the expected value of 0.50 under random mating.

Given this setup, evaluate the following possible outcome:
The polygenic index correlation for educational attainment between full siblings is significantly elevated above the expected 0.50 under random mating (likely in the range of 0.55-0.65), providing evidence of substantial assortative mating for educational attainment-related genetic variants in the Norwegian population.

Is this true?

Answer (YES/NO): YES